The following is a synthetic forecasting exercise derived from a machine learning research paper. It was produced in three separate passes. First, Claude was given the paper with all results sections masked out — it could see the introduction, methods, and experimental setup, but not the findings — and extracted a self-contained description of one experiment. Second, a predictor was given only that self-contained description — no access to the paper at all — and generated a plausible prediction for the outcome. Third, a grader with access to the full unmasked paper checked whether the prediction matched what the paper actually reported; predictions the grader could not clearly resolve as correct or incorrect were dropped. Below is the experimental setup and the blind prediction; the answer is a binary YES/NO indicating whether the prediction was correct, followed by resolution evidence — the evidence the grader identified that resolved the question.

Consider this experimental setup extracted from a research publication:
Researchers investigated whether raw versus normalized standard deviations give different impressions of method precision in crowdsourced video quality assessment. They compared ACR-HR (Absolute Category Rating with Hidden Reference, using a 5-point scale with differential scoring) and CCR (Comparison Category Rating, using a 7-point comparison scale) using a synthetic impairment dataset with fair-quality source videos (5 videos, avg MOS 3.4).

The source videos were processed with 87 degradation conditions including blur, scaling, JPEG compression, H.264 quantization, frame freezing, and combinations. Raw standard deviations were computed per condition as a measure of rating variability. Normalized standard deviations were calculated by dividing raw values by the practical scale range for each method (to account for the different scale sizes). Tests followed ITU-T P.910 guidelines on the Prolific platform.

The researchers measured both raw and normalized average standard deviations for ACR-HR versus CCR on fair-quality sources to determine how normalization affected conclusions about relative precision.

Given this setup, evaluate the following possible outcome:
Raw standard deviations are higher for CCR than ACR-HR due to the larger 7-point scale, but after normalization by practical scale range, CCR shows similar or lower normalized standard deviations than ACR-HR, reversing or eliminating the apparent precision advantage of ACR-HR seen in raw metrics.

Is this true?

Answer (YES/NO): NO